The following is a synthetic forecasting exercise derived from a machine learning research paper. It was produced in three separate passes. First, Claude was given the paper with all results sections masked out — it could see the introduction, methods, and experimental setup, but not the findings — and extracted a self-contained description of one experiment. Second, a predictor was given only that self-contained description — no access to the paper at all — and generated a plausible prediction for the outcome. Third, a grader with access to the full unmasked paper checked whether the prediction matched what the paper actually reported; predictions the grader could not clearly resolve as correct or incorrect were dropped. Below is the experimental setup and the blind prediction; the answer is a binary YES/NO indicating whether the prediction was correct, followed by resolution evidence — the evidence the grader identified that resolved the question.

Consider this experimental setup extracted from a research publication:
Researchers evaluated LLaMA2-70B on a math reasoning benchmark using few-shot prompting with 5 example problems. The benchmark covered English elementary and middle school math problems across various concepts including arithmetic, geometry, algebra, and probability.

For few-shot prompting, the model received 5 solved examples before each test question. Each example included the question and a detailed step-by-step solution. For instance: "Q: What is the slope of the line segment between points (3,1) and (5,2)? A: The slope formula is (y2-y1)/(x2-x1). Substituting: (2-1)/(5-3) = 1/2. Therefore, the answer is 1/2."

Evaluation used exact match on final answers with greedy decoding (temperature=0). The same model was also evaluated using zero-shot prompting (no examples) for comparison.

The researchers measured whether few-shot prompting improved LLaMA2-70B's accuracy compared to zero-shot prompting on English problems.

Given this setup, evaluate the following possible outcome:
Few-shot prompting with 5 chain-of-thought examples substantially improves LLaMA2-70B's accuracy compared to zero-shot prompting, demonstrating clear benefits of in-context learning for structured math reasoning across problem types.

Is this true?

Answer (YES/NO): NO